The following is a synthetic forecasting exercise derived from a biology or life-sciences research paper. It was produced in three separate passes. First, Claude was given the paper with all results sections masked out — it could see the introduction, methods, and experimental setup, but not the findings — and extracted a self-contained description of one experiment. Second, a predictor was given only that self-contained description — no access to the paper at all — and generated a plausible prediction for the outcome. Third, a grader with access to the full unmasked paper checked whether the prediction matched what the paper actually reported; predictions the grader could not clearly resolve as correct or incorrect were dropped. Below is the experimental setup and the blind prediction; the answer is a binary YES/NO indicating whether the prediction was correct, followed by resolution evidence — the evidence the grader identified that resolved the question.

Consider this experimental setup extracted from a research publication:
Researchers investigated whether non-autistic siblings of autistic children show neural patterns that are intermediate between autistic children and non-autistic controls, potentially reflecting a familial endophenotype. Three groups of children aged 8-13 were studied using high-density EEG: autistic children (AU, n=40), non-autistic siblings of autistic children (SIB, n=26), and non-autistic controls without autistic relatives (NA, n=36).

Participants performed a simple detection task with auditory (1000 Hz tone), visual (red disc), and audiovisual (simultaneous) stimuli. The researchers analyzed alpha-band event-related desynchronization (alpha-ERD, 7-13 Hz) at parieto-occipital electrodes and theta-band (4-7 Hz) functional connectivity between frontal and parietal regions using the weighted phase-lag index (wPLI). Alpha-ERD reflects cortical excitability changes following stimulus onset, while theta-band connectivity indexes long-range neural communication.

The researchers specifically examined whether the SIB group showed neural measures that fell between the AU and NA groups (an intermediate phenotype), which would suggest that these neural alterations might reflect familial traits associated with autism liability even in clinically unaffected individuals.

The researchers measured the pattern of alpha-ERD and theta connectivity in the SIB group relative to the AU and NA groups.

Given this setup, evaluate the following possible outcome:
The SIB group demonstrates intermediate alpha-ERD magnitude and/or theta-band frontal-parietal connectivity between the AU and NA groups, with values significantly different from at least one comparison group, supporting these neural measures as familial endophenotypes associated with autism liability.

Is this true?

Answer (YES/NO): NO